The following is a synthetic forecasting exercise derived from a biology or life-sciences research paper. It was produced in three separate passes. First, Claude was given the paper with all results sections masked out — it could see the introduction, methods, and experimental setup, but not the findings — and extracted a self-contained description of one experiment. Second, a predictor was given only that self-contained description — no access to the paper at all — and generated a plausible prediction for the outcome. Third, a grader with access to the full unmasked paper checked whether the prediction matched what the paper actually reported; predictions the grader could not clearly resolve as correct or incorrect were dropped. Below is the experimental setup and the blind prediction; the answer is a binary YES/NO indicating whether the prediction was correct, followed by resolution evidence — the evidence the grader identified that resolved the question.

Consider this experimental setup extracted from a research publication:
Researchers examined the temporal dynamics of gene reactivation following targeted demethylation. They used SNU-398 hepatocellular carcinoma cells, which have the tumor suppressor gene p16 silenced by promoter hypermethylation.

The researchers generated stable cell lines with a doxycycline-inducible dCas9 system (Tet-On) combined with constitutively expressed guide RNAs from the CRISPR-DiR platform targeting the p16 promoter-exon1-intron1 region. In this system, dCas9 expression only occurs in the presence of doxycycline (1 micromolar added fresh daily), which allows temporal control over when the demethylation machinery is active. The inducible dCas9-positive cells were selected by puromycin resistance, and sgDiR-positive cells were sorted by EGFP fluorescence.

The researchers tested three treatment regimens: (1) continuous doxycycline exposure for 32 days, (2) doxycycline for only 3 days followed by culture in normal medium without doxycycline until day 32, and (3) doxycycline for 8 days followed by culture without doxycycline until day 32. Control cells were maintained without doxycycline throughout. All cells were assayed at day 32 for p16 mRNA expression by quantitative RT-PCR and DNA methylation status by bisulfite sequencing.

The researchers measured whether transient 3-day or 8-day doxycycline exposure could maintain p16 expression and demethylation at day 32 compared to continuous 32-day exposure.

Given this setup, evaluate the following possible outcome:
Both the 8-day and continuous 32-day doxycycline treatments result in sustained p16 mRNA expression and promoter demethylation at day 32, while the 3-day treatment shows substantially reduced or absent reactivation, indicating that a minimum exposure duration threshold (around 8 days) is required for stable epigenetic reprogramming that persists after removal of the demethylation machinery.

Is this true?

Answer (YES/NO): NO